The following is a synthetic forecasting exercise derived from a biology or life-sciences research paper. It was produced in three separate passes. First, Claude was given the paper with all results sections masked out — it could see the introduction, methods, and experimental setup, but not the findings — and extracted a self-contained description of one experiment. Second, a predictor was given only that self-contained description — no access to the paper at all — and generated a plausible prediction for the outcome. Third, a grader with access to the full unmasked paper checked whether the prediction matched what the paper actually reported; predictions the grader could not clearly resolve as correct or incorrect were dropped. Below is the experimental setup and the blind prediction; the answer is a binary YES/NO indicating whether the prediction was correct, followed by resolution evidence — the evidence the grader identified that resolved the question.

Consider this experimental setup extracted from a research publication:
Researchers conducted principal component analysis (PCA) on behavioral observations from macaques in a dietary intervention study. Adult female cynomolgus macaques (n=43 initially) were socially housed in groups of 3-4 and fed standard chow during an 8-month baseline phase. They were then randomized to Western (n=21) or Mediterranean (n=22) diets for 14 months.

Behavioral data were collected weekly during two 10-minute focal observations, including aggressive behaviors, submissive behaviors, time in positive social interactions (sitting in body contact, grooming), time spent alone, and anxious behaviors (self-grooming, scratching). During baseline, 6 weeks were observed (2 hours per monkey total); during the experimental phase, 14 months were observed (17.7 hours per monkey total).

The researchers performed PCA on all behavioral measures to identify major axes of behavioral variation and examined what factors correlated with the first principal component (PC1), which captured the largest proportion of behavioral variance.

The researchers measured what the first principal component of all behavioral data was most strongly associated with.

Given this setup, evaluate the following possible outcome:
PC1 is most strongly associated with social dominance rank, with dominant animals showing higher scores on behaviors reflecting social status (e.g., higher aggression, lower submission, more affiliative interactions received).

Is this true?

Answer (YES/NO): YES